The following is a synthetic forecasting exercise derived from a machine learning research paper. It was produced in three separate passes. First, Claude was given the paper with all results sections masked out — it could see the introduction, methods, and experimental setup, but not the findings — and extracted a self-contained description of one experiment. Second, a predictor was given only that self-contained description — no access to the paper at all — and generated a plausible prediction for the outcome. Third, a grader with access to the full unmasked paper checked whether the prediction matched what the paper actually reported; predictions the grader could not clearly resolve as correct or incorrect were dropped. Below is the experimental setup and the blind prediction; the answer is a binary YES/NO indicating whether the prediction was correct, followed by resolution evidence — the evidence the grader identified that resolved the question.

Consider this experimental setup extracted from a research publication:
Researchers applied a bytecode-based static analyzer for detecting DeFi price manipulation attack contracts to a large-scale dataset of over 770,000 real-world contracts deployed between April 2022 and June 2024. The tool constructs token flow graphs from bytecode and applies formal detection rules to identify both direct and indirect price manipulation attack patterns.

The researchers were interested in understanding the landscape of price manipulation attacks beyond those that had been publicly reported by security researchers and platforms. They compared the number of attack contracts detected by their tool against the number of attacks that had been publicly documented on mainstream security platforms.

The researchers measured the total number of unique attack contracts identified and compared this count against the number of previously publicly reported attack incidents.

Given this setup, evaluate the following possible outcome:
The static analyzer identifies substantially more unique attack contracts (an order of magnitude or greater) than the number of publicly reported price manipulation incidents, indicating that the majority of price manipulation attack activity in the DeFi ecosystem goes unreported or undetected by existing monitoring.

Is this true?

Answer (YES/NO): YES